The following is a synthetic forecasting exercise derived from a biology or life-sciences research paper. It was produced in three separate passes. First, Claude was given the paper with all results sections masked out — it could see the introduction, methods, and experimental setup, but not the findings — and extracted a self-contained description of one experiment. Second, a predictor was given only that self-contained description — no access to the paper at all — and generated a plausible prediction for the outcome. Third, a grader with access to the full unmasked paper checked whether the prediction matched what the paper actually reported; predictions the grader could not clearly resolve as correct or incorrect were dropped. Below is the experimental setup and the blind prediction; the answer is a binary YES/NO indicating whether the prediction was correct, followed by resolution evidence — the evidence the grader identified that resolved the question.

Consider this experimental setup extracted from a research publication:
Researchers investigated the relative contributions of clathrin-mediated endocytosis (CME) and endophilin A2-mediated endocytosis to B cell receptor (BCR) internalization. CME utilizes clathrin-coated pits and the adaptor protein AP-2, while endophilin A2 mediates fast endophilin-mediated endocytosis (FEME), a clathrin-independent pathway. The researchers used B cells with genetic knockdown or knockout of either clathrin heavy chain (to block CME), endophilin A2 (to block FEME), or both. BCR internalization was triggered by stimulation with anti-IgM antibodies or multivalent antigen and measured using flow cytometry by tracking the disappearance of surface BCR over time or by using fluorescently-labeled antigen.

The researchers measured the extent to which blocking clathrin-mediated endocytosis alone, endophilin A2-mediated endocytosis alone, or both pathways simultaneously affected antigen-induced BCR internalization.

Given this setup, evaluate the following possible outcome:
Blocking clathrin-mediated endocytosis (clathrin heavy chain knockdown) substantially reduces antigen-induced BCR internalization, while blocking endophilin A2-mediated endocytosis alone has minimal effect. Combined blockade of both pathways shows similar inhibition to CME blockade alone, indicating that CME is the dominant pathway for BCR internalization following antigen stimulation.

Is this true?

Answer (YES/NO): NO